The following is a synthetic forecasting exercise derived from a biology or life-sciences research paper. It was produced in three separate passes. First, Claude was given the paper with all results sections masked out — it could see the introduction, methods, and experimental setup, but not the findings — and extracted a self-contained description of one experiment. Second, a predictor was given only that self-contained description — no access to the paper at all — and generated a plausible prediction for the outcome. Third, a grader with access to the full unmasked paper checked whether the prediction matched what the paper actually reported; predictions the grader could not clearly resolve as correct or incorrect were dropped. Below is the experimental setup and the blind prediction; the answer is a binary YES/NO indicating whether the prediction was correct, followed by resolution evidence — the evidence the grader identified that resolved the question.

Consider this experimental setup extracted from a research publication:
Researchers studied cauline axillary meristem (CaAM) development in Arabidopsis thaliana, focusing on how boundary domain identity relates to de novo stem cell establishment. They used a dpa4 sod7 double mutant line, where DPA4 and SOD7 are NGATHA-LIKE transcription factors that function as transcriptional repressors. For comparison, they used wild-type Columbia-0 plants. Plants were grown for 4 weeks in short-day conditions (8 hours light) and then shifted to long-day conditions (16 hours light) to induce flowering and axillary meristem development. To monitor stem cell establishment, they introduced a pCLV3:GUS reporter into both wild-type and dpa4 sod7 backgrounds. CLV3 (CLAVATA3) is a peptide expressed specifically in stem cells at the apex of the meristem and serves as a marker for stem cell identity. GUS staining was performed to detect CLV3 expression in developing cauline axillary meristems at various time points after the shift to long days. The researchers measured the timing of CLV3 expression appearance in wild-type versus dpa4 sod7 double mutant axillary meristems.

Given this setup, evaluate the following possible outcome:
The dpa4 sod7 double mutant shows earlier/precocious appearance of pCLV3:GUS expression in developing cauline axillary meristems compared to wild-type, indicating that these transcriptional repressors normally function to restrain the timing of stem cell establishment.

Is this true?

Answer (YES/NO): NO